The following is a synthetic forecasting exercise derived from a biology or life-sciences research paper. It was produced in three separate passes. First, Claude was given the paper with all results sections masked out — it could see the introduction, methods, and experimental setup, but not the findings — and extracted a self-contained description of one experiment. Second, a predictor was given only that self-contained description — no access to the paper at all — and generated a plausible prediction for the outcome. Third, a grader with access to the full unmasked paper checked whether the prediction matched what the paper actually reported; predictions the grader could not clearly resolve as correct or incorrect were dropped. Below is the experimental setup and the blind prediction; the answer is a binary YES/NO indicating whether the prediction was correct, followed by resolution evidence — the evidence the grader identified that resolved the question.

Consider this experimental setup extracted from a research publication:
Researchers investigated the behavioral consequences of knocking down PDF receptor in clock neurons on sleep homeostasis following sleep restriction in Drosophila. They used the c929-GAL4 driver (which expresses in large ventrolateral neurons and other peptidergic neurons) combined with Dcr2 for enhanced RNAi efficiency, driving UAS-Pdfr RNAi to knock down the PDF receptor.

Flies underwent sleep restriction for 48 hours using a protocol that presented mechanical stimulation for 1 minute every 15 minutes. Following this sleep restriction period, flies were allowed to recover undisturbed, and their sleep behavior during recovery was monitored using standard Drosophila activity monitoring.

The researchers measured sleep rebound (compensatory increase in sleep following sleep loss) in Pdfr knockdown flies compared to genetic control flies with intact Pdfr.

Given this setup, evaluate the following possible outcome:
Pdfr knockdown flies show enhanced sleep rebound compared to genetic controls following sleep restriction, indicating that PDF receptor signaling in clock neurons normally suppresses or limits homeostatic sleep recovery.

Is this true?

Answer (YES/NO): YES